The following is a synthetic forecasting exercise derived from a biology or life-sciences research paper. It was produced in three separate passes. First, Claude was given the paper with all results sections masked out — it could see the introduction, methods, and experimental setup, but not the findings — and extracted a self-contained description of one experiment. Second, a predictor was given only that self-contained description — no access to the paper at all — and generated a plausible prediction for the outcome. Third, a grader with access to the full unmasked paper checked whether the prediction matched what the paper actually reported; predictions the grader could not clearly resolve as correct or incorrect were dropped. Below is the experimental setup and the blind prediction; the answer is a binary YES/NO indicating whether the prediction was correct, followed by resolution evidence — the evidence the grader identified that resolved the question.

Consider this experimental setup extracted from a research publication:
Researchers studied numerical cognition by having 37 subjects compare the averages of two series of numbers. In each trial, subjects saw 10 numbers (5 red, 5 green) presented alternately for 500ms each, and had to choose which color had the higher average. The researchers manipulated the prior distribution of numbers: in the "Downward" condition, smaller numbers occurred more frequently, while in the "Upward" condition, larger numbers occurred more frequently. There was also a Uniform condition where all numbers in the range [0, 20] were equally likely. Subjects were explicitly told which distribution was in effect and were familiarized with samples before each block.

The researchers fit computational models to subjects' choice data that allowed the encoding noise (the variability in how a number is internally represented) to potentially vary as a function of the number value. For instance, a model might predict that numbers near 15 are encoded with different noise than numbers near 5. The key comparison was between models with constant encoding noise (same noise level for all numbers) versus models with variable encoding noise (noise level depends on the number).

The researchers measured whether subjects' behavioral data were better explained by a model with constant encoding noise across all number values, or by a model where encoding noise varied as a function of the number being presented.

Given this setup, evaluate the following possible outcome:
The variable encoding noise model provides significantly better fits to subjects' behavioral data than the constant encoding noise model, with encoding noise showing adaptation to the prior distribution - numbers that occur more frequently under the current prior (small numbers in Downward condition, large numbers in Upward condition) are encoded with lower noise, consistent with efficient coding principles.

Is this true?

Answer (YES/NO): YES